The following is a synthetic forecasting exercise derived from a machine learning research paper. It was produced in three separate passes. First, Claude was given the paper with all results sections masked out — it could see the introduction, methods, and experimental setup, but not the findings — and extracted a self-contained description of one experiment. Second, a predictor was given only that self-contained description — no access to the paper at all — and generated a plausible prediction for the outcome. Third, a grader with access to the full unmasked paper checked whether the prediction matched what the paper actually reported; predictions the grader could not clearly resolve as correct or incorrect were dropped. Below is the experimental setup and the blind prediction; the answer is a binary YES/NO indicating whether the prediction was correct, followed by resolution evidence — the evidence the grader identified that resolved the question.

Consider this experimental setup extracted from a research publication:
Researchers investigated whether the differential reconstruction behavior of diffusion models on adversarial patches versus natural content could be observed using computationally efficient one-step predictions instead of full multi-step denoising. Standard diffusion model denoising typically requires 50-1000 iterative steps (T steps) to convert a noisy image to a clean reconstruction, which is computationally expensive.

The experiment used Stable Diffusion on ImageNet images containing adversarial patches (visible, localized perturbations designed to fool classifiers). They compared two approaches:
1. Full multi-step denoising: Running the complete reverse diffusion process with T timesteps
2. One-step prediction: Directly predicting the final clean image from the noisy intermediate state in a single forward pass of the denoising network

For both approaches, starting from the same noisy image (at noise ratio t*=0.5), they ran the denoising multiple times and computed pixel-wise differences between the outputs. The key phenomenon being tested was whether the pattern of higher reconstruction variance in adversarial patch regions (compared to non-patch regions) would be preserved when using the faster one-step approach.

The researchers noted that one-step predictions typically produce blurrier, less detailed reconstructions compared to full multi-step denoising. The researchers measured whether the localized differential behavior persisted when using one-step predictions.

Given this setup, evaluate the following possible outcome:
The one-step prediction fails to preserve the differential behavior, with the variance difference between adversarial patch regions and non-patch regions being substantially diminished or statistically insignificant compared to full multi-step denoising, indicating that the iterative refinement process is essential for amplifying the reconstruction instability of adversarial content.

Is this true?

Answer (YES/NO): NO